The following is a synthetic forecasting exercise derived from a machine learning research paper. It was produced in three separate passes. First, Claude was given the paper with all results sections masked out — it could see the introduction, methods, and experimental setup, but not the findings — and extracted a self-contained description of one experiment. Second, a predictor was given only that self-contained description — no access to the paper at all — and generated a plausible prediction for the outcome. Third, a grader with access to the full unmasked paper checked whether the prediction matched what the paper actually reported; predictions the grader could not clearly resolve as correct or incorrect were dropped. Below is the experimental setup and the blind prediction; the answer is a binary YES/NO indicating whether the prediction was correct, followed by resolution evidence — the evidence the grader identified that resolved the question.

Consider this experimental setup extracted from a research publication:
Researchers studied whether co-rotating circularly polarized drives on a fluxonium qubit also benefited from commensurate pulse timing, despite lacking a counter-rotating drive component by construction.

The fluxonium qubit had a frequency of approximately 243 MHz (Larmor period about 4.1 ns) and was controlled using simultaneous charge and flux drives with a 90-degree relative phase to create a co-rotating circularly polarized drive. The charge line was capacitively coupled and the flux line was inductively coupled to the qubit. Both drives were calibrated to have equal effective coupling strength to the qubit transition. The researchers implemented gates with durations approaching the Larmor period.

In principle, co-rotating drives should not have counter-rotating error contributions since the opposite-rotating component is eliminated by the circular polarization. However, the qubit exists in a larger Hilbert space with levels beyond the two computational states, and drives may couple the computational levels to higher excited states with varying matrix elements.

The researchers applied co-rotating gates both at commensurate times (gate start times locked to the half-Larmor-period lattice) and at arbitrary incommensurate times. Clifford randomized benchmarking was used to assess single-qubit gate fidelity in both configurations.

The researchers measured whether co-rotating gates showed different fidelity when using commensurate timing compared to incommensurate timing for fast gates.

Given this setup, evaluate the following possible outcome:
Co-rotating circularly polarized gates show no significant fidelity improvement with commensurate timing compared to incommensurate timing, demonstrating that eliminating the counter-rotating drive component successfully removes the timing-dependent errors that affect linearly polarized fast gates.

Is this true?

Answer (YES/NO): NO